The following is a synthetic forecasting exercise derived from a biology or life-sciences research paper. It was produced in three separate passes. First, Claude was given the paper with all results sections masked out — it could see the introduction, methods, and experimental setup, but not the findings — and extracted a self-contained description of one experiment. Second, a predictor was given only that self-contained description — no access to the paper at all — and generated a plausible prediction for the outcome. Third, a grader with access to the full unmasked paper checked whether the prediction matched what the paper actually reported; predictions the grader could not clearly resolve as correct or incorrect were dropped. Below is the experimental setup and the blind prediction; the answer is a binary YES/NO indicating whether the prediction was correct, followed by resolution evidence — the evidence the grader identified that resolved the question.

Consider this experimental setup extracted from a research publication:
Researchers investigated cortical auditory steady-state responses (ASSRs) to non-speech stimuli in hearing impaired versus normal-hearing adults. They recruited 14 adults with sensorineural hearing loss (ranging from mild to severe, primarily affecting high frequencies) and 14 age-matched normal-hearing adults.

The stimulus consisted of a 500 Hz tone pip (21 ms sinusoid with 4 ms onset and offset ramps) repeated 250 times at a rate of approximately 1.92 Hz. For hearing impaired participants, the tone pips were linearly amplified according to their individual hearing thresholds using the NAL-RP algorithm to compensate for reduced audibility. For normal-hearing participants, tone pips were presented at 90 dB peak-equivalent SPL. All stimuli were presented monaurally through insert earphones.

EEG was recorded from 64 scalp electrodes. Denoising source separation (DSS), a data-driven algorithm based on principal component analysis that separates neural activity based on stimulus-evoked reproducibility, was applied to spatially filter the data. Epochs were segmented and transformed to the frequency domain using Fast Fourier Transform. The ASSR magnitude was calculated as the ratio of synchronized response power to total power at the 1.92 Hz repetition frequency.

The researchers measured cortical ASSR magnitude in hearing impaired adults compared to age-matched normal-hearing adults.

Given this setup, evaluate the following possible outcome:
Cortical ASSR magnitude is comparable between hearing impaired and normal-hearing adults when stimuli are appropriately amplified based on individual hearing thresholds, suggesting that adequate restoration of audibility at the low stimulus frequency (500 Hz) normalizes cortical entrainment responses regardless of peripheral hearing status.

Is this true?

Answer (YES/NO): YES